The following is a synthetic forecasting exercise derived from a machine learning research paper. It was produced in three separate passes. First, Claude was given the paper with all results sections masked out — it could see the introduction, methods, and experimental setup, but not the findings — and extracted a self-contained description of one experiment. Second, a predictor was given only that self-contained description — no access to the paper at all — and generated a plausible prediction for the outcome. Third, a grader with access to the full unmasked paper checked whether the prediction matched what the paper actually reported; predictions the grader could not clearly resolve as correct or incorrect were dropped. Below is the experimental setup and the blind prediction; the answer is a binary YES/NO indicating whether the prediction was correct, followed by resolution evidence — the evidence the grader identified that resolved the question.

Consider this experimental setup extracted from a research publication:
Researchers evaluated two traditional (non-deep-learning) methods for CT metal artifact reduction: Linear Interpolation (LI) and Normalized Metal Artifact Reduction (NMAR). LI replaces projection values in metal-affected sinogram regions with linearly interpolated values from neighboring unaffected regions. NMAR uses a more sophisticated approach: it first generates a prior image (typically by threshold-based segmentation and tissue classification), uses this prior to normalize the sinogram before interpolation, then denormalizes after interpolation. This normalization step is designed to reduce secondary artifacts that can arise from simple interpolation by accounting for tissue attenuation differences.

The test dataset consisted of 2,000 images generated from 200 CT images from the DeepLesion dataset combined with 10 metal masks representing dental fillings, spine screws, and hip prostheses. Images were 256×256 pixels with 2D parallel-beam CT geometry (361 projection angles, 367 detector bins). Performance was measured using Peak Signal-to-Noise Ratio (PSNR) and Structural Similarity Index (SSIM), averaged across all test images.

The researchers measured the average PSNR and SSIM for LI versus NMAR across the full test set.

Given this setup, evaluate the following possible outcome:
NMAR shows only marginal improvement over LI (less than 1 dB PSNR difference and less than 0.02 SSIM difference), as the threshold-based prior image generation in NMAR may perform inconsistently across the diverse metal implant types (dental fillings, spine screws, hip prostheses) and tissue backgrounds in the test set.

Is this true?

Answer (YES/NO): YES